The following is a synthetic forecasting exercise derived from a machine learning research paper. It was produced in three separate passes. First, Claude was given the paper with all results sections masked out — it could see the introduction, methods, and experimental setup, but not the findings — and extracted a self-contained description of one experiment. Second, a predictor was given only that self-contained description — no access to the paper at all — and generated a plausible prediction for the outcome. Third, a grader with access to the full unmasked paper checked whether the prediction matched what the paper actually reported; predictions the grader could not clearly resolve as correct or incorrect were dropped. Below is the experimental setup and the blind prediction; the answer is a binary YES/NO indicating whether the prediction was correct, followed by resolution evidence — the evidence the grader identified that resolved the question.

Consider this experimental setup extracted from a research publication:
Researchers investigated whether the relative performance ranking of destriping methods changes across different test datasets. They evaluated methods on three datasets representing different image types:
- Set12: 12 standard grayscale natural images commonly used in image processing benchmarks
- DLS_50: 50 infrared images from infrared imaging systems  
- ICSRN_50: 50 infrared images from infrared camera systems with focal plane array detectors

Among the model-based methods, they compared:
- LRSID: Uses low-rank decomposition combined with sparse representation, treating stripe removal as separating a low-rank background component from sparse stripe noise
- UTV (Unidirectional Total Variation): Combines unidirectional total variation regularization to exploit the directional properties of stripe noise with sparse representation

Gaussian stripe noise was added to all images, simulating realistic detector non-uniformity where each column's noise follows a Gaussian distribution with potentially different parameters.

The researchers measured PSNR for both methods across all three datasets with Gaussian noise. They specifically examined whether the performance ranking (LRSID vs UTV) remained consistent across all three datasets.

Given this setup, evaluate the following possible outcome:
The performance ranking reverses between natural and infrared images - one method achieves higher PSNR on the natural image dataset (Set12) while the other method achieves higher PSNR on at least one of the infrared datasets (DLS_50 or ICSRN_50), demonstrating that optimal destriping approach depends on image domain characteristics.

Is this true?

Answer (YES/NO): NO